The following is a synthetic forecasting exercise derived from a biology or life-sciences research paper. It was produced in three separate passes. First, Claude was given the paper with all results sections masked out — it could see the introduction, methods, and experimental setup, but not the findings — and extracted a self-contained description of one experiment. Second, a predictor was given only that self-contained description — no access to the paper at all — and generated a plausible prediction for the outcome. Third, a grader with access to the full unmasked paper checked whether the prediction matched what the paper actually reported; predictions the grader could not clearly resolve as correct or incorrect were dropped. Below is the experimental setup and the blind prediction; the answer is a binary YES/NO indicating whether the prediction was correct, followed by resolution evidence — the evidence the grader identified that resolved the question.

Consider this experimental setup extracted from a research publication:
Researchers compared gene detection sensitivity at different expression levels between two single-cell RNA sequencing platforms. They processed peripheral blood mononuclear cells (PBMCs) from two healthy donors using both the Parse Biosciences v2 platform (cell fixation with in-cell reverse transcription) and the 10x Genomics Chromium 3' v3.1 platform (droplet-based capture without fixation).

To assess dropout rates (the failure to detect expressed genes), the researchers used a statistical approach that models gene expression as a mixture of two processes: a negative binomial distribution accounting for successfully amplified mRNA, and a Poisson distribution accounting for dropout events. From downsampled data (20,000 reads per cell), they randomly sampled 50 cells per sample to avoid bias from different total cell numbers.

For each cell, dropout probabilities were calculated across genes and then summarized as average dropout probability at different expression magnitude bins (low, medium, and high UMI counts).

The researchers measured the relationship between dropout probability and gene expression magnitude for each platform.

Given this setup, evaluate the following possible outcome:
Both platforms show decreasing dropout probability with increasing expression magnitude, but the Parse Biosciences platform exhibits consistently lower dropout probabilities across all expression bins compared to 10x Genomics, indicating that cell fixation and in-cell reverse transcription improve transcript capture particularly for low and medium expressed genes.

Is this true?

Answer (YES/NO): NO